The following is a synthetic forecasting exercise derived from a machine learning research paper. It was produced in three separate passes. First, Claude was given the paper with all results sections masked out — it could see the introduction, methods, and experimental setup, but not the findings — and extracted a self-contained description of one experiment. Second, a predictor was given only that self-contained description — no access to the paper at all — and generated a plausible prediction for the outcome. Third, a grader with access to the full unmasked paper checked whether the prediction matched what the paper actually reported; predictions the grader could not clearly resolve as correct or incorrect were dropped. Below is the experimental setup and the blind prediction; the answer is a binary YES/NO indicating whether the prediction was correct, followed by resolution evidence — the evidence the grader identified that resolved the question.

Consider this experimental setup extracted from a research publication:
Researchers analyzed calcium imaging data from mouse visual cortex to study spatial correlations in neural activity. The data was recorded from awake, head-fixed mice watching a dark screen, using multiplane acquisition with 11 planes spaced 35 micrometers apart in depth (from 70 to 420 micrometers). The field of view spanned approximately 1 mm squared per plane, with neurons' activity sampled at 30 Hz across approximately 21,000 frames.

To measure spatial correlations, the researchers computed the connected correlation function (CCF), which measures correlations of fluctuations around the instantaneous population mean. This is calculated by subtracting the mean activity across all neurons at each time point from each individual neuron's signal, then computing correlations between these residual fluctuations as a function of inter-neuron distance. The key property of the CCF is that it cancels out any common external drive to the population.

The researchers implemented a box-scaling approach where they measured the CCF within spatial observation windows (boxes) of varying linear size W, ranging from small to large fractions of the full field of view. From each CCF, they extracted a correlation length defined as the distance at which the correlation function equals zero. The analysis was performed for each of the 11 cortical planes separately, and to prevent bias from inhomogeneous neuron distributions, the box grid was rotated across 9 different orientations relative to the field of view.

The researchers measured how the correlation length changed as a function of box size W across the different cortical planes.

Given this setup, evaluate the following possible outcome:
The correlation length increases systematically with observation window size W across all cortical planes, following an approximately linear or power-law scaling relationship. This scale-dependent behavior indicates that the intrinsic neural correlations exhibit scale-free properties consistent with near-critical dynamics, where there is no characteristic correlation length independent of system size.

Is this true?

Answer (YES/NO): YES